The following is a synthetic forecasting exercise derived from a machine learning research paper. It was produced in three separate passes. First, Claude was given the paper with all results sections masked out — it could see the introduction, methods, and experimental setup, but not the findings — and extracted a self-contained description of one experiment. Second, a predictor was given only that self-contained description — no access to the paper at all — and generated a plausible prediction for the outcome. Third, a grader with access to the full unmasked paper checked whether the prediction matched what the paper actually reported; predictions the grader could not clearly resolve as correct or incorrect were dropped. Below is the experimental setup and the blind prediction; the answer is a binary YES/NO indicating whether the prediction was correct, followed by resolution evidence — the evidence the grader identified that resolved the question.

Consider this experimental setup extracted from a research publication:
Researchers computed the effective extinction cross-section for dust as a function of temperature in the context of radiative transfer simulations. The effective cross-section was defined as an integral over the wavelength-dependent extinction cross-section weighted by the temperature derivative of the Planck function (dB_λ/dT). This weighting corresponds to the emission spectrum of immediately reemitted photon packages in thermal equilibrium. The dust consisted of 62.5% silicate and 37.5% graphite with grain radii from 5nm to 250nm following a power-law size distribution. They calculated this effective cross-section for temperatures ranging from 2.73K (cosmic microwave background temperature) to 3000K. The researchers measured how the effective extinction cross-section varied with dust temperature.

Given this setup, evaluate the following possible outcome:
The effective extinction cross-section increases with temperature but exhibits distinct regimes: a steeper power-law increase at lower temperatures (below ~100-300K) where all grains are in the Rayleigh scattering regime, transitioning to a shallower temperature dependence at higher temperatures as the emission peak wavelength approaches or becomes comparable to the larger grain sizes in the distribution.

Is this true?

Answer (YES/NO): NO